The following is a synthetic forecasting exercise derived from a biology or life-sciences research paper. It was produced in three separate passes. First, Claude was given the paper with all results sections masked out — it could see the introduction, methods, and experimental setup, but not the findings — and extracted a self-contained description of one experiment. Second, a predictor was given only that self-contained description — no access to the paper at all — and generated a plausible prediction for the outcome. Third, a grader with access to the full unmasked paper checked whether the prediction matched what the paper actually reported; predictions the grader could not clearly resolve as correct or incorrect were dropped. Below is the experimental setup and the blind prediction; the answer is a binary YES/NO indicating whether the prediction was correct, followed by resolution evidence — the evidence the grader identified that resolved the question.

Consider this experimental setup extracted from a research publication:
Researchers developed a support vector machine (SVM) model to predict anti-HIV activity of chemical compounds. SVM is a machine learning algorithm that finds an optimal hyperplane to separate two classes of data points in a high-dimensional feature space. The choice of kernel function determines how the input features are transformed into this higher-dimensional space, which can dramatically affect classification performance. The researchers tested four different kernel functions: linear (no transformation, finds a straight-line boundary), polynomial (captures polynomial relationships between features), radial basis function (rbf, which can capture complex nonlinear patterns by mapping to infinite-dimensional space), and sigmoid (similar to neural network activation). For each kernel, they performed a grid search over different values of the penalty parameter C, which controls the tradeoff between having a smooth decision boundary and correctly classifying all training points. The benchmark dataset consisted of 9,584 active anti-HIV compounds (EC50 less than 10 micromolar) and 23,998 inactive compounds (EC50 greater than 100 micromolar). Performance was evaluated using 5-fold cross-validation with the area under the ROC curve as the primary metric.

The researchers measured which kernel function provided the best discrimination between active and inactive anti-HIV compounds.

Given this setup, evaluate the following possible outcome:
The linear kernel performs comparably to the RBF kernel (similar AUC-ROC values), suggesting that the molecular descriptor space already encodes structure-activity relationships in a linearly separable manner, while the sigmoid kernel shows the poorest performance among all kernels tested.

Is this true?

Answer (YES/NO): NO